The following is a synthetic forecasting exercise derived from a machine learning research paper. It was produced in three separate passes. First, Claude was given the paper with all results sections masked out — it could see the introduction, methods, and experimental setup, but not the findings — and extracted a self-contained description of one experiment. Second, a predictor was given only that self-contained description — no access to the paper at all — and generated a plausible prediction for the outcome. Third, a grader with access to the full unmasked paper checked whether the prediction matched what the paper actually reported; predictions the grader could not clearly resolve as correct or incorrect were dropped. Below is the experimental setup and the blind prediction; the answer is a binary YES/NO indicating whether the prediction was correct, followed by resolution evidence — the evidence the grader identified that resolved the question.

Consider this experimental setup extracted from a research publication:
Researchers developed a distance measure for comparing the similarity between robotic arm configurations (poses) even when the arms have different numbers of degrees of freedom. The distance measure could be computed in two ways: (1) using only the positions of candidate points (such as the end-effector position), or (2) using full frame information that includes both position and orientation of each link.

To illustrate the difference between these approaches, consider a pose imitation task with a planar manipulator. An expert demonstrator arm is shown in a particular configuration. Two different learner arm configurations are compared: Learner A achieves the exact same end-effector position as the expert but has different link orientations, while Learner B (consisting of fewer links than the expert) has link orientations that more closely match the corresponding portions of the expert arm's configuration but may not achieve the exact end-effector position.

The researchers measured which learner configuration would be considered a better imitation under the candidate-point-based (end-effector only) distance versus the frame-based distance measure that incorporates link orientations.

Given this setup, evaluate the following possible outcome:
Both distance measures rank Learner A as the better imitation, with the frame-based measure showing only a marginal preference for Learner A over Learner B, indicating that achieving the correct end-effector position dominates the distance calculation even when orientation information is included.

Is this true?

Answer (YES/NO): NO